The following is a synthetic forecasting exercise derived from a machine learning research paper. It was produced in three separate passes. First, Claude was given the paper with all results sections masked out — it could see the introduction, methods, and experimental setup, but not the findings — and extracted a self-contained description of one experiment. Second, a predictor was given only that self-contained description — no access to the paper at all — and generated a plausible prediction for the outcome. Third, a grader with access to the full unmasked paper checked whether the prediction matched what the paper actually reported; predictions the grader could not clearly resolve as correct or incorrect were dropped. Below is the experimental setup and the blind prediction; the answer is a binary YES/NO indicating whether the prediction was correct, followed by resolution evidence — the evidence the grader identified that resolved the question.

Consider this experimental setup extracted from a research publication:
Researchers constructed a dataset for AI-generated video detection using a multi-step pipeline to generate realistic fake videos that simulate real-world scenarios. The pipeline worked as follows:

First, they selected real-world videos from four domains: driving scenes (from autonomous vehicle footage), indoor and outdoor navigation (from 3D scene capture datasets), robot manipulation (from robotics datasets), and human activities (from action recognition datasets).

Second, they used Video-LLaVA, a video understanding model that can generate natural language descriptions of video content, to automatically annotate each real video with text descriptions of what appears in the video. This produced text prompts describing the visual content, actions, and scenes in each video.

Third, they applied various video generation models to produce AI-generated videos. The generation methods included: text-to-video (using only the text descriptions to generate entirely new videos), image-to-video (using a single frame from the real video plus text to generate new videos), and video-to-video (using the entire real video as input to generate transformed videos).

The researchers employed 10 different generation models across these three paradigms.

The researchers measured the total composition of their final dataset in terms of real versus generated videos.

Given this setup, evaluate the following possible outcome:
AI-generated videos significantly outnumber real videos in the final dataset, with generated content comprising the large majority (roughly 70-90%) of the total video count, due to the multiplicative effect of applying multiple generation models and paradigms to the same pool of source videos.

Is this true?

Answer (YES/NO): YES